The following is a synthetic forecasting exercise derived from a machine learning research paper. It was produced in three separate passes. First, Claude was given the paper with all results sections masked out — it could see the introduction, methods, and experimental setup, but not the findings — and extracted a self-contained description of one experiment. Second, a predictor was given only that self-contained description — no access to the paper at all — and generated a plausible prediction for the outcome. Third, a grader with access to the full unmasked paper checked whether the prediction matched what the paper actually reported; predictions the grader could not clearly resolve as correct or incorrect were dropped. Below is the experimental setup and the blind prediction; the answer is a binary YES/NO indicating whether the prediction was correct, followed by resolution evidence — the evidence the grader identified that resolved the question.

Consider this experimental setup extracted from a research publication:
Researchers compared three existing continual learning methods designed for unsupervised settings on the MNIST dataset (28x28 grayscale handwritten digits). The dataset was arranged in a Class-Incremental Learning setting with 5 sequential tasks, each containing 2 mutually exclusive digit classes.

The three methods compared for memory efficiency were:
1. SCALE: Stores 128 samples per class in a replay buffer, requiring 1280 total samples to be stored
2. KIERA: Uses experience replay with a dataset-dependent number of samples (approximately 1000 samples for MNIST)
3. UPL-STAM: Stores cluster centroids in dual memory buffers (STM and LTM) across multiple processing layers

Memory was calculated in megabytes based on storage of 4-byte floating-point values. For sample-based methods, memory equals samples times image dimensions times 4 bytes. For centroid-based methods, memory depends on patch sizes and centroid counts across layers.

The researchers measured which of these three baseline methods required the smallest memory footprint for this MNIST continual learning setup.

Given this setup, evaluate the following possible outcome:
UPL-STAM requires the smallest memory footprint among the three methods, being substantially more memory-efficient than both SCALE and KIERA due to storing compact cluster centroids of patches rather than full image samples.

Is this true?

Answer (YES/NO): NO